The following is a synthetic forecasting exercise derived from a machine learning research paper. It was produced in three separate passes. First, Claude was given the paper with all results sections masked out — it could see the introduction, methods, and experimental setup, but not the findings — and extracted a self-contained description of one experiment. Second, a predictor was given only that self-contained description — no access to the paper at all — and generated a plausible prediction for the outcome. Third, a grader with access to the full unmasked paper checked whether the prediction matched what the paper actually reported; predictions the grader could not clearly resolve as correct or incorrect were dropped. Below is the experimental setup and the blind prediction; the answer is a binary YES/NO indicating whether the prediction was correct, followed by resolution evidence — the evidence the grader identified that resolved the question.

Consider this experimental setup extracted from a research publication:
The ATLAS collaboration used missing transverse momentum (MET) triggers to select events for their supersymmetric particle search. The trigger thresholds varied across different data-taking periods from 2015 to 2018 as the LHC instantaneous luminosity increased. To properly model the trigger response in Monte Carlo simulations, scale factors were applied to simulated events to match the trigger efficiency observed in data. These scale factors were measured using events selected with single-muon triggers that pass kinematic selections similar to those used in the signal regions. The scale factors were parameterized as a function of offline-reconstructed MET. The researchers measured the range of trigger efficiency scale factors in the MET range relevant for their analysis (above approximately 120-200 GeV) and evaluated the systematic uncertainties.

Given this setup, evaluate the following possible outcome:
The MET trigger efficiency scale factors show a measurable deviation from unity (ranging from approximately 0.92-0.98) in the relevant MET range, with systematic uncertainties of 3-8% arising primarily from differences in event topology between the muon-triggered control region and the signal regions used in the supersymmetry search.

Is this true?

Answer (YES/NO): NO